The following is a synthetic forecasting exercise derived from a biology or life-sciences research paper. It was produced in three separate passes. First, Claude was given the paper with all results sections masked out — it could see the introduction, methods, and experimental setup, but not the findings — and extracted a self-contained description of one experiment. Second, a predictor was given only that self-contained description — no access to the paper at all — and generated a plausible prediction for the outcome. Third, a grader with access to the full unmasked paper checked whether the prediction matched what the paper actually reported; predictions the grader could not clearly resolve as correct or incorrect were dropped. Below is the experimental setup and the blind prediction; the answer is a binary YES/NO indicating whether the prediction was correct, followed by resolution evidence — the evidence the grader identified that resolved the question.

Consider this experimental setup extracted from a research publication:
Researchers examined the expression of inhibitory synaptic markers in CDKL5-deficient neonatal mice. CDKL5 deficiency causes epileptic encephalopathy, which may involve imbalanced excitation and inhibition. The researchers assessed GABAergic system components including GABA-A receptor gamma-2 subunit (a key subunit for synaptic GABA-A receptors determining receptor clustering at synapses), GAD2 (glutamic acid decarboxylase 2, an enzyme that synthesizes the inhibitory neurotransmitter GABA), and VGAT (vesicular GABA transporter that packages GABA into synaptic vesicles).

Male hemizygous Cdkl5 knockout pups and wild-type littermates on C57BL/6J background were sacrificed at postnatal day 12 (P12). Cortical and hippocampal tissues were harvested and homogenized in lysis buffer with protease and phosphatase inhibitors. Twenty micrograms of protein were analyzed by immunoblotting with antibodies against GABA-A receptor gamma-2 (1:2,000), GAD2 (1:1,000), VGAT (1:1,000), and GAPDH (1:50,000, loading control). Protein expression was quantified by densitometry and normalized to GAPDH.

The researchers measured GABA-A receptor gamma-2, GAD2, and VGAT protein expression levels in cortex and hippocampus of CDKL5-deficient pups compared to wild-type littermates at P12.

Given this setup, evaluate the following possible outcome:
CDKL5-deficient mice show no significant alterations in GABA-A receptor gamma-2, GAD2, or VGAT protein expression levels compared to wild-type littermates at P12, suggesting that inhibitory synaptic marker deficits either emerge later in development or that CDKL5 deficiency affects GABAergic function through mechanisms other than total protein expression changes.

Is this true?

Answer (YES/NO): YES